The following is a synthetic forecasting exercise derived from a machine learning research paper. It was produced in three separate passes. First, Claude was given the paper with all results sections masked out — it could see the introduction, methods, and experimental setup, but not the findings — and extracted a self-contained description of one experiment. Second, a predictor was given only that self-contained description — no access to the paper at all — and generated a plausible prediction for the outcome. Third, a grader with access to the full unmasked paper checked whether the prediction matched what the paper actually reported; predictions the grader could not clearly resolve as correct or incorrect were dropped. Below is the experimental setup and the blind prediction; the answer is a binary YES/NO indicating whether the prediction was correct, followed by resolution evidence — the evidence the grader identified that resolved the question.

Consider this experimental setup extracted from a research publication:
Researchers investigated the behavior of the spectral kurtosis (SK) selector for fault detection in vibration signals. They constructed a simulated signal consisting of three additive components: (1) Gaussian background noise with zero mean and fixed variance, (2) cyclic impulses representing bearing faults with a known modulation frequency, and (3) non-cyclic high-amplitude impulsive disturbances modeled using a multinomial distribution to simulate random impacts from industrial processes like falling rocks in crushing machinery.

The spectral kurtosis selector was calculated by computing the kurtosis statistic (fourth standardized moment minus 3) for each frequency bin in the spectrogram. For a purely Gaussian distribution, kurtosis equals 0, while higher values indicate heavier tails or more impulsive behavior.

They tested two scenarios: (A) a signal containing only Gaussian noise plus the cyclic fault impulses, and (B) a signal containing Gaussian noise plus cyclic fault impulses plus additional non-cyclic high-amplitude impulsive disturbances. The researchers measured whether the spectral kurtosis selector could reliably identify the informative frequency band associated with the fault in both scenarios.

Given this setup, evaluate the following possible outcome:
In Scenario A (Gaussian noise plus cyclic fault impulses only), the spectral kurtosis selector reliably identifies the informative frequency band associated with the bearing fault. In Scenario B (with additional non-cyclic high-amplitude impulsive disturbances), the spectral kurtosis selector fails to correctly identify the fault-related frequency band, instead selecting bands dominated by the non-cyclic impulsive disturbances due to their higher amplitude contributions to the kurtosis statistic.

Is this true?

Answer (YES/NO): NO